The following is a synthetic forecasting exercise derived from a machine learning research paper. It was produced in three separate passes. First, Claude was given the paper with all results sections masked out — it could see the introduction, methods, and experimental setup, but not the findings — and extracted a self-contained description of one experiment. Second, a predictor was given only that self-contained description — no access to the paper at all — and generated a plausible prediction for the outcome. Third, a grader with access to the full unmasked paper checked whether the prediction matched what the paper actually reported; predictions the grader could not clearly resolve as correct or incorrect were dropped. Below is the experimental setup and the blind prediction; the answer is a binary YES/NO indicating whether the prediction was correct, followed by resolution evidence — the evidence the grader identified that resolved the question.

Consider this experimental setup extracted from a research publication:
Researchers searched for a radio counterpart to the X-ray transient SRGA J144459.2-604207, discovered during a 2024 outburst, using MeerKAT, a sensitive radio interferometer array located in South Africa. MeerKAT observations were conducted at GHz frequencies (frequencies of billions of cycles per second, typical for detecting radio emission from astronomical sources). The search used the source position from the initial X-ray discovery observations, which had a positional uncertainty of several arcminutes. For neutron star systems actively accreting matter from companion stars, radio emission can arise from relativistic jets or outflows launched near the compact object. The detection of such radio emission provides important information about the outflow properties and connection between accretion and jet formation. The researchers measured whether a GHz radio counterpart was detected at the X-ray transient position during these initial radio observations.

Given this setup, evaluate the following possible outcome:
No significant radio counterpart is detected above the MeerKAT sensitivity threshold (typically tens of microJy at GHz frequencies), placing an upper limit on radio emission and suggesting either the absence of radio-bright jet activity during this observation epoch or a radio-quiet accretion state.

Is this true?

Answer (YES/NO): YES